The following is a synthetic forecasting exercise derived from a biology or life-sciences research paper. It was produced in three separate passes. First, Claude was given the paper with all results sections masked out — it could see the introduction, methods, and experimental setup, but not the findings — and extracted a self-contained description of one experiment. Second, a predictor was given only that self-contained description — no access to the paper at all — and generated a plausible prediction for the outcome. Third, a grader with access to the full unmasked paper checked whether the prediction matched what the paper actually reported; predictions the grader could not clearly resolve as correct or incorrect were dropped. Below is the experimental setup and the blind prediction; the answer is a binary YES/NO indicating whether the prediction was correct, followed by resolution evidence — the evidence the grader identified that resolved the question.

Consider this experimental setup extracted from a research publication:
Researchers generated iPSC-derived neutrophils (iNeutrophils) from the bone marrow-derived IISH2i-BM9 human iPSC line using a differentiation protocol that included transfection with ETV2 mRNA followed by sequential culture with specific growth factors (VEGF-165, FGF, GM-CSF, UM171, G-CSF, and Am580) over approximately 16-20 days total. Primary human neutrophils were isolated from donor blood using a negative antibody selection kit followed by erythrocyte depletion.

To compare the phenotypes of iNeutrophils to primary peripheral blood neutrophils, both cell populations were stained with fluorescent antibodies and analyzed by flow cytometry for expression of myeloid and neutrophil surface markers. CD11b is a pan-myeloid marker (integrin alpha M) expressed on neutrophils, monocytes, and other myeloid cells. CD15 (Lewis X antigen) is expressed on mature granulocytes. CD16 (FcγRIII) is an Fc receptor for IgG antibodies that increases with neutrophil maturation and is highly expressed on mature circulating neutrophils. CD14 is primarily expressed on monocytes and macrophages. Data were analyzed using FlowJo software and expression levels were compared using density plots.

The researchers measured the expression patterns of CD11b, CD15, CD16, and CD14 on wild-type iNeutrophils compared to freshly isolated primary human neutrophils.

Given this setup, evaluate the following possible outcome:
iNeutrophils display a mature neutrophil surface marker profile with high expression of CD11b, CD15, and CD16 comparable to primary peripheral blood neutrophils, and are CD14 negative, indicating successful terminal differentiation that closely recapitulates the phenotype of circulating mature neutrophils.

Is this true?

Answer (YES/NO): NO